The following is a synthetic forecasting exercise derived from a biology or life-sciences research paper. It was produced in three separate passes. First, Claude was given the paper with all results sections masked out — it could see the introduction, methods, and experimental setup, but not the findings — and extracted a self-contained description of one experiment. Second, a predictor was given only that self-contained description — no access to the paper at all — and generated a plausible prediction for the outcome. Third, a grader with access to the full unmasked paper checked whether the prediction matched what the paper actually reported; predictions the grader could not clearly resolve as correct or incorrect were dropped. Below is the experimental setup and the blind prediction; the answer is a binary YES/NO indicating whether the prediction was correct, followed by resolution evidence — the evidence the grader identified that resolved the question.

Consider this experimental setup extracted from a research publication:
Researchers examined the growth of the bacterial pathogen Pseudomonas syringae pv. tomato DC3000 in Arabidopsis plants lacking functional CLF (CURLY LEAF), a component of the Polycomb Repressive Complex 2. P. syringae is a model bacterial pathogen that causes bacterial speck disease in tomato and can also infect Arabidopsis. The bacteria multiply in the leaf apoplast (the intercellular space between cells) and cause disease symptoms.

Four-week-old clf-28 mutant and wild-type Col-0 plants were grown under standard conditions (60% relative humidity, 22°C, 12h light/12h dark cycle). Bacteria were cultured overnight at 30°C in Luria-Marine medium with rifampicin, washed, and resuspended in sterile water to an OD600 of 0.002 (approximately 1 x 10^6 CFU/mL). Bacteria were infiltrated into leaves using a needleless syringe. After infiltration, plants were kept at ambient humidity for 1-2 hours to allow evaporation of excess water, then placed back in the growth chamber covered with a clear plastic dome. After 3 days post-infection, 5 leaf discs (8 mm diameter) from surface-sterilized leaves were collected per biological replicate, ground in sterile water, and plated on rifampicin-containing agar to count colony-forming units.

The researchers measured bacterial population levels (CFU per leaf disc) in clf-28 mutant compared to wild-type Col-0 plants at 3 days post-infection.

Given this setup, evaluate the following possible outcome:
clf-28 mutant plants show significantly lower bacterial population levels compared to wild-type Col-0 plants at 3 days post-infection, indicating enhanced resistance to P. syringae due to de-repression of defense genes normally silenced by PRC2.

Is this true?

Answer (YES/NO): NO